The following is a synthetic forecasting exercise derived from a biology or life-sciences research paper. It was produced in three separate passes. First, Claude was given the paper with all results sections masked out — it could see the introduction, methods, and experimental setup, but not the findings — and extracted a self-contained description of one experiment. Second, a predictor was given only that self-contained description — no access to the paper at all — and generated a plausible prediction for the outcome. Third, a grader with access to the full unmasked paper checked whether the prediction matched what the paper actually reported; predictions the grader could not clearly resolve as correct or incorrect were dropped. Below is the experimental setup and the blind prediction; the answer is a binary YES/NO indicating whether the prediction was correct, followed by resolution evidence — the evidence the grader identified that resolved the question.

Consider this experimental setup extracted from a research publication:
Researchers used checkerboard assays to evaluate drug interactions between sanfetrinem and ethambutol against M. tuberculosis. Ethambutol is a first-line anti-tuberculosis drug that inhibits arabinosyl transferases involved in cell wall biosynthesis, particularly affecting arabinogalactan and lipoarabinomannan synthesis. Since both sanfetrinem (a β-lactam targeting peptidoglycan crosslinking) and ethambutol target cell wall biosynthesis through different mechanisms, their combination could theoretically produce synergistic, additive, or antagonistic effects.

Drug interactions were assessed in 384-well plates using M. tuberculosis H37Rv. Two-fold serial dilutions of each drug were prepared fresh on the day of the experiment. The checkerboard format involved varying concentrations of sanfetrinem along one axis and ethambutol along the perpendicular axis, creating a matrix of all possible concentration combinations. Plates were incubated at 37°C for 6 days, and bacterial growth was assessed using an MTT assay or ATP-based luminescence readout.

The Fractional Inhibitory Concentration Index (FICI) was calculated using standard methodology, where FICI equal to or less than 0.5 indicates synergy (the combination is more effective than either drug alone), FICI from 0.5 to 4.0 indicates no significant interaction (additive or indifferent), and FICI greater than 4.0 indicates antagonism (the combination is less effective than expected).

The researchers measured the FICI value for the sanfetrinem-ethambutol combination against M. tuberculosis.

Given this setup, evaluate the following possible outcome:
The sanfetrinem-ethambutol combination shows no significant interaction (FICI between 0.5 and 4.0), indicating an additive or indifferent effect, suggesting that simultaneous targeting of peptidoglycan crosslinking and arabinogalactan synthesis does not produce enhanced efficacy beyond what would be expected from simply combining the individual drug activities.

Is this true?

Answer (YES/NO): NO